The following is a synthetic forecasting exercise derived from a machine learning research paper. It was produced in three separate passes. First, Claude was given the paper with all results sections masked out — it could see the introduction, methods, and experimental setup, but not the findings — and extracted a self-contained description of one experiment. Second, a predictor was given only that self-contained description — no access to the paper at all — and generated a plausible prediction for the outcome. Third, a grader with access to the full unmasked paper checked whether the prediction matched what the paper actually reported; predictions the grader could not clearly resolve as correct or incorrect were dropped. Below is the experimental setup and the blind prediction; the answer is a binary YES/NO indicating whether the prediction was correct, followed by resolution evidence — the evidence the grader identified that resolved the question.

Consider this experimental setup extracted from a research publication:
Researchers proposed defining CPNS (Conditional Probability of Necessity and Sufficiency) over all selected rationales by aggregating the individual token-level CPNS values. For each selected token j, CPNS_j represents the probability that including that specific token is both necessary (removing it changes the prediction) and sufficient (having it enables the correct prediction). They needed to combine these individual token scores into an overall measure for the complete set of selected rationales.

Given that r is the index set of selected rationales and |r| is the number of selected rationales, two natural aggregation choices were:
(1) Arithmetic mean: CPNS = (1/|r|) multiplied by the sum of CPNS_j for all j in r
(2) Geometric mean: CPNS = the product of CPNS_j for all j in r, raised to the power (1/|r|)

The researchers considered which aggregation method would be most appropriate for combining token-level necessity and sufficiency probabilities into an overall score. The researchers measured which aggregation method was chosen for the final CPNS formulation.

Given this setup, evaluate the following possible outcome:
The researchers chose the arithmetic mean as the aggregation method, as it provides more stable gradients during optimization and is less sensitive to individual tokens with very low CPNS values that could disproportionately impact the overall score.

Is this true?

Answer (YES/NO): NO